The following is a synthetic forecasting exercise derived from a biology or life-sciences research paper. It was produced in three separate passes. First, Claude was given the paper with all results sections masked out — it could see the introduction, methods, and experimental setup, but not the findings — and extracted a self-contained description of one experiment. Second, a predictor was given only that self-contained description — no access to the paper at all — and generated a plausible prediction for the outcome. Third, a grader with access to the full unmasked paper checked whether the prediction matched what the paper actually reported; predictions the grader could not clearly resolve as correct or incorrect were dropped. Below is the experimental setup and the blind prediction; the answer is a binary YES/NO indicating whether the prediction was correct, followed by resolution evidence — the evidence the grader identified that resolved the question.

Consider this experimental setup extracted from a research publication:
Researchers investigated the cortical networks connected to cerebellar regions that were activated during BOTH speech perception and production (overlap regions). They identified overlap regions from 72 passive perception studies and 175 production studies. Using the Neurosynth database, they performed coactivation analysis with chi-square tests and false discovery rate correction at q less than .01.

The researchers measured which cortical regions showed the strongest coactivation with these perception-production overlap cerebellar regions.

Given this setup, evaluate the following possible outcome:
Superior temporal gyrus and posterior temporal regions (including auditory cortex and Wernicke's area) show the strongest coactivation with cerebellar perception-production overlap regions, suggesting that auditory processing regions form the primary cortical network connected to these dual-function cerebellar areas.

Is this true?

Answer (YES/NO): NO